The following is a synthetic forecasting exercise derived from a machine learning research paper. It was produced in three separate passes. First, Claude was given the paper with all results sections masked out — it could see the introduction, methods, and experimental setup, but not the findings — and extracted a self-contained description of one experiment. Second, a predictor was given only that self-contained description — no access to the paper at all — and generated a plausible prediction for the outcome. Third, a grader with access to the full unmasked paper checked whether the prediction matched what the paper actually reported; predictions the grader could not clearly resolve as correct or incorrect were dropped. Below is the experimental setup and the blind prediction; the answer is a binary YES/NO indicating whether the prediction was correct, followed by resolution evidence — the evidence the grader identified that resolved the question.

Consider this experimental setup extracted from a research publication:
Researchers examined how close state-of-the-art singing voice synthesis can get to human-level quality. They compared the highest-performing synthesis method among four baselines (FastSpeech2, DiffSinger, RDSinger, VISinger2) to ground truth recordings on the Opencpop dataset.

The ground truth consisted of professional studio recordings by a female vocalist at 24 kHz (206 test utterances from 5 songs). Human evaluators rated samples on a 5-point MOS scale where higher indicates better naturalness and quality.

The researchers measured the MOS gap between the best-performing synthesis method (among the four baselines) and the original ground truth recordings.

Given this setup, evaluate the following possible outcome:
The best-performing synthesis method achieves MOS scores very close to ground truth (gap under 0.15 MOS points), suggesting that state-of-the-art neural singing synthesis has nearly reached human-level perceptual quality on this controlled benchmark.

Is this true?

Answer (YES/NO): NO